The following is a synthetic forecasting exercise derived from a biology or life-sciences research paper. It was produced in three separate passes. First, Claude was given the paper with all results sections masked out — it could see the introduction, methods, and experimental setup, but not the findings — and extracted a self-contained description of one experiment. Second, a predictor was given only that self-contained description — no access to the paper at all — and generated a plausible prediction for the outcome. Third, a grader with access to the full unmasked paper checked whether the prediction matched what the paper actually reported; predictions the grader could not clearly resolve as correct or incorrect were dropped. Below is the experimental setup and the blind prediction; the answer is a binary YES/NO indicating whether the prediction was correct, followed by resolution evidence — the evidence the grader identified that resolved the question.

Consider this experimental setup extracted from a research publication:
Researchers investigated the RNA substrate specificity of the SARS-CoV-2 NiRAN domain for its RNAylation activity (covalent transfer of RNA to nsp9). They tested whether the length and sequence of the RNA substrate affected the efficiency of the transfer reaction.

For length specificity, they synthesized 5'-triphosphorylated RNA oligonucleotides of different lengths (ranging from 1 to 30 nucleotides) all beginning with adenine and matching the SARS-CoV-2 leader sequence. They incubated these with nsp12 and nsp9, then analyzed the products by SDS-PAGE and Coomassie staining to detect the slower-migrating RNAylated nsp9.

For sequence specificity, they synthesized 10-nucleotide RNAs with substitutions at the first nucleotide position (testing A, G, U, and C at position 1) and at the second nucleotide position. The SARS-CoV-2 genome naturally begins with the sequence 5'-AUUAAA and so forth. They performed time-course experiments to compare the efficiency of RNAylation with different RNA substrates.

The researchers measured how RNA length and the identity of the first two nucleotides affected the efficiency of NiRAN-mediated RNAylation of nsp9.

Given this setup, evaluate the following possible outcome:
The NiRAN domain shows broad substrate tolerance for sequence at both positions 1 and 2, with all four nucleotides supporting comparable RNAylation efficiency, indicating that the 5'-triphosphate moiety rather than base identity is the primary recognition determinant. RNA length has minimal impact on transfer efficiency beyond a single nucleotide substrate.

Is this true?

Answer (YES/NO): NO